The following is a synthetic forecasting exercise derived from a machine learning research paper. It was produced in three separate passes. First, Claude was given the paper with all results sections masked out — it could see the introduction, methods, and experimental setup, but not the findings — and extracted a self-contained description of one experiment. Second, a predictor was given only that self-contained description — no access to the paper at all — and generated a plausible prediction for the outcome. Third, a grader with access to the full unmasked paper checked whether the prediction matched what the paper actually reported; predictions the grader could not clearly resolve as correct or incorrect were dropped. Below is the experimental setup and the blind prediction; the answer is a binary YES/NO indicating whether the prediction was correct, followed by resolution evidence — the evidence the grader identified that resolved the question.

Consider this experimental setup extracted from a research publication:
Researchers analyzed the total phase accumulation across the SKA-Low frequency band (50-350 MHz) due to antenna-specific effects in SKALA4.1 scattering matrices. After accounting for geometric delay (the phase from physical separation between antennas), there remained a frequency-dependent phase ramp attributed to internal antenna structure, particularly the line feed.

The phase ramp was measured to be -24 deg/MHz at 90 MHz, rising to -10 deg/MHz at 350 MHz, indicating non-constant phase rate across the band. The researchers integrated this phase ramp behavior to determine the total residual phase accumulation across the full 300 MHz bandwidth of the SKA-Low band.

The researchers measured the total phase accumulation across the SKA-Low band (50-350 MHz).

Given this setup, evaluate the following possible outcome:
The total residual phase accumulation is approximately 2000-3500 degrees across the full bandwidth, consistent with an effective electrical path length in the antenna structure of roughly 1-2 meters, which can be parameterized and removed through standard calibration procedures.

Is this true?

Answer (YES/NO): NO